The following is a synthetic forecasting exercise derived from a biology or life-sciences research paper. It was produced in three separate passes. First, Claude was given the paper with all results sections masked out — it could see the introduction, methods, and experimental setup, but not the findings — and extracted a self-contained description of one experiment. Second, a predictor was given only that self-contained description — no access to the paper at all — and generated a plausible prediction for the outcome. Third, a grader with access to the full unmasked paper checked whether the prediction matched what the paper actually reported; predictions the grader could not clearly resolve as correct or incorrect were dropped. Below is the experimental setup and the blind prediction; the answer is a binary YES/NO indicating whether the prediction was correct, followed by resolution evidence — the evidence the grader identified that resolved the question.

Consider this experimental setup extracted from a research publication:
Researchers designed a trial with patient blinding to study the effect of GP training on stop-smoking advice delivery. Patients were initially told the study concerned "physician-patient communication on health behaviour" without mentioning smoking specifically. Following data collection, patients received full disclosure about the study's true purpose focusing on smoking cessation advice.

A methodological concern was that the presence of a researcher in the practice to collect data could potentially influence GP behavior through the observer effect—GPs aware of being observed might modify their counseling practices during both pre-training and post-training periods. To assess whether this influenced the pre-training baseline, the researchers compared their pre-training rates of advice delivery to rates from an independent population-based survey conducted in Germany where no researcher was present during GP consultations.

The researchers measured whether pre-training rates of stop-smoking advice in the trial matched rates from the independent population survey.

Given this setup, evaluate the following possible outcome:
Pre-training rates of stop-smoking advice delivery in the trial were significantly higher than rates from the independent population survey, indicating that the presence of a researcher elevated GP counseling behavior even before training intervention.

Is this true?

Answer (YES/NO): NO